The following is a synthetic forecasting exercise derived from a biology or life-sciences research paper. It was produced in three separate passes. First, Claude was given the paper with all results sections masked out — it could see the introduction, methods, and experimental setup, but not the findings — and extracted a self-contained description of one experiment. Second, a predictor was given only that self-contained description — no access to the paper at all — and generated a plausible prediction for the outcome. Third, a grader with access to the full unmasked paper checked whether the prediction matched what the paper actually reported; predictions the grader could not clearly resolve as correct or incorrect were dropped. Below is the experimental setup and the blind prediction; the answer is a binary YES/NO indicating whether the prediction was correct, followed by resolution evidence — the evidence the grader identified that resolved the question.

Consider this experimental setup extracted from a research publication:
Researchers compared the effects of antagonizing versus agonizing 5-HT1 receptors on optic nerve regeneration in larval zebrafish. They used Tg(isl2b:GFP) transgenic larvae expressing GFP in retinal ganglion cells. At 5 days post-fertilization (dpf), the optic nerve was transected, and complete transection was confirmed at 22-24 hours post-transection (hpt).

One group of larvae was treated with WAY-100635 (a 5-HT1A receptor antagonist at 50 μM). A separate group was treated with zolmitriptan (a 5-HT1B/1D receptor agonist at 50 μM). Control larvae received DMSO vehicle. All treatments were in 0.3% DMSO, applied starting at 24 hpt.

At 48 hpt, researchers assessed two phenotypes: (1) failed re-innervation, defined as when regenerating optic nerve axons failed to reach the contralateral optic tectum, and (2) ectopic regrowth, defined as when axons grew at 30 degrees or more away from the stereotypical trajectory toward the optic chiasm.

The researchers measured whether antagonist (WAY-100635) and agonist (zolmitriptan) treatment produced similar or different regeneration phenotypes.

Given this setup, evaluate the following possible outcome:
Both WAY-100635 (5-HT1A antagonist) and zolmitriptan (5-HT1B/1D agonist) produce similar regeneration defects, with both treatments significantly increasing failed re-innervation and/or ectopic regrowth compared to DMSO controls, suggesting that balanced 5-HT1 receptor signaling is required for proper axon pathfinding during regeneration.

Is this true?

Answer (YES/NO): NO